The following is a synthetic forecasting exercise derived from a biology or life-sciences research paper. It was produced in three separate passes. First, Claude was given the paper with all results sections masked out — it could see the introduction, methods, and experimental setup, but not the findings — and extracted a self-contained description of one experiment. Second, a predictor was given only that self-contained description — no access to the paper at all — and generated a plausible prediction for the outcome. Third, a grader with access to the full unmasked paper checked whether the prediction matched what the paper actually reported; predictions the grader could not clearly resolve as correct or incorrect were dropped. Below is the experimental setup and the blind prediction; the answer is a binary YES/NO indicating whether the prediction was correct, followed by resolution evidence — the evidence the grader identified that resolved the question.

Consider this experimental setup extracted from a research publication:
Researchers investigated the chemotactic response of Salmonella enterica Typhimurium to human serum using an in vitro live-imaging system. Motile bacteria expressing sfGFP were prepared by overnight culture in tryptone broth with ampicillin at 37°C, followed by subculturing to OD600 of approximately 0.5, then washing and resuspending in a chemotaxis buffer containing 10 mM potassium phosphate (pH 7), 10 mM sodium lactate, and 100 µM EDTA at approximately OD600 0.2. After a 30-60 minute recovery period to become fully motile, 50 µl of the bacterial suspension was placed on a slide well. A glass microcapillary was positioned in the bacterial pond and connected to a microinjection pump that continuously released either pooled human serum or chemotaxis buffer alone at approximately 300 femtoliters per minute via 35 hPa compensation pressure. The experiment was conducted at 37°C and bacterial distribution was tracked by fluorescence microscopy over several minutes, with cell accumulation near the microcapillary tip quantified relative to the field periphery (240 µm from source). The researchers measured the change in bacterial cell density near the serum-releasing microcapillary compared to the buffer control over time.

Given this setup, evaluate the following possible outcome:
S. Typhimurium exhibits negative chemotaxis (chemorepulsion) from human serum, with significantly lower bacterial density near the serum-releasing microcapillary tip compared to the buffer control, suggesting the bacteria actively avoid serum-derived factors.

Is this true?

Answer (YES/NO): NO